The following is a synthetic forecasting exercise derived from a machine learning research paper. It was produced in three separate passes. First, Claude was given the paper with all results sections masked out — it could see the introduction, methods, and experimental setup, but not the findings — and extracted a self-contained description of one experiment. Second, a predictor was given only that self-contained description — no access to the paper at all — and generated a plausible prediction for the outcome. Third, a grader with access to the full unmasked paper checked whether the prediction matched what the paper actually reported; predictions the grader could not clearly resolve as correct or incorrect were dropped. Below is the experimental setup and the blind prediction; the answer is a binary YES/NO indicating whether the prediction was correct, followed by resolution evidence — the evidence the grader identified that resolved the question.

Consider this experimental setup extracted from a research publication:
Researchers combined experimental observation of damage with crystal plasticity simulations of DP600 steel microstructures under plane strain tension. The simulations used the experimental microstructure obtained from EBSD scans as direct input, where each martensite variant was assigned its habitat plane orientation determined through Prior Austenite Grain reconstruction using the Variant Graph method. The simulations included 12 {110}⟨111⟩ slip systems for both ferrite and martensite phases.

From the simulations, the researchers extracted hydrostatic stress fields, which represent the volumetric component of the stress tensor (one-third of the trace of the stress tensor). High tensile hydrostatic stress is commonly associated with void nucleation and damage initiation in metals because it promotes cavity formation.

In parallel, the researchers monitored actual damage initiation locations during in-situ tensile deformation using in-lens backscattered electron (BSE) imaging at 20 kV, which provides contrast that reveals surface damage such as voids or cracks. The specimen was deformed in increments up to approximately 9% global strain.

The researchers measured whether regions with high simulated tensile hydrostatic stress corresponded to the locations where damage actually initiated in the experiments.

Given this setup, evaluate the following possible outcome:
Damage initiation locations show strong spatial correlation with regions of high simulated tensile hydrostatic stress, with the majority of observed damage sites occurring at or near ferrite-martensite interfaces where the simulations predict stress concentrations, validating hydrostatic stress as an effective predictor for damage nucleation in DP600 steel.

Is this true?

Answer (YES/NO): NO